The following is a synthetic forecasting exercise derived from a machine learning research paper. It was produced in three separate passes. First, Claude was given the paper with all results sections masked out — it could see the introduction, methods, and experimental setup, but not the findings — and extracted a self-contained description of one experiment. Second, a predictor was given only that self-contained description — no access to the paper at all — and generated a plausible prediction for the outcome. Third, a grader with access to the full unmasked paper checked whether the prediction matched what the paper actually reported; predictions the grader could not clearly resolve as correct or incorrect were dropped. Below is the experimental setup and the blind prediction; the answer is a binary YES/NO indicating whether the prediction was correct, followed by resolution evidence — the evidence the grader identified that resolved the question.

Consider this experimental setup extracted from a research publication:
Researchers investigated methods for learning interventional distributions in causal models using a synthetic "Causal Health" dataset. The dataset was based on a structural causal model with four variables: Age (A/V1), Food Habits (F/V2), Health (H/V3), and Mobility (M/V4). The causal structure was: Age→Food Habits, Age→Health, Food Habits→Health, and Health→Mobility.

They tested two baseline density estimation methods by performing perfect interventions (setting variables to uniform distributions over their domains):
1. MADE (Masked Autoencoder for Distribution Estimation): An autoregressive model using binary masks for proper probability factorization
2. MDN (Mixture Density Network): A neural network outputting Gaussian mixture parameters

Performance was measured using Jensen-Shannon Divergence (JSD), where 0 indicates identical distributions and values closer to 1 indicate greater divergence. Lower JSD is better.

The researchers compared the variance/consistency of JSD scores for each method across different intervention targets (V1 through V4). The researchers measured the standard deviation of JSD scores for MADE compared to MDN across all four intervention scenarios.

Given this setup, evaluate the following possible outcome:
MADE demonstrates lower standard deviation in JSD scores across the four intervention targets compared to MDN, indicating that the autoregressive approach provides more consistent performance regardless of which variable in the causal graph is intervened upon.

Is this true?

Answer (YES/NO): NO